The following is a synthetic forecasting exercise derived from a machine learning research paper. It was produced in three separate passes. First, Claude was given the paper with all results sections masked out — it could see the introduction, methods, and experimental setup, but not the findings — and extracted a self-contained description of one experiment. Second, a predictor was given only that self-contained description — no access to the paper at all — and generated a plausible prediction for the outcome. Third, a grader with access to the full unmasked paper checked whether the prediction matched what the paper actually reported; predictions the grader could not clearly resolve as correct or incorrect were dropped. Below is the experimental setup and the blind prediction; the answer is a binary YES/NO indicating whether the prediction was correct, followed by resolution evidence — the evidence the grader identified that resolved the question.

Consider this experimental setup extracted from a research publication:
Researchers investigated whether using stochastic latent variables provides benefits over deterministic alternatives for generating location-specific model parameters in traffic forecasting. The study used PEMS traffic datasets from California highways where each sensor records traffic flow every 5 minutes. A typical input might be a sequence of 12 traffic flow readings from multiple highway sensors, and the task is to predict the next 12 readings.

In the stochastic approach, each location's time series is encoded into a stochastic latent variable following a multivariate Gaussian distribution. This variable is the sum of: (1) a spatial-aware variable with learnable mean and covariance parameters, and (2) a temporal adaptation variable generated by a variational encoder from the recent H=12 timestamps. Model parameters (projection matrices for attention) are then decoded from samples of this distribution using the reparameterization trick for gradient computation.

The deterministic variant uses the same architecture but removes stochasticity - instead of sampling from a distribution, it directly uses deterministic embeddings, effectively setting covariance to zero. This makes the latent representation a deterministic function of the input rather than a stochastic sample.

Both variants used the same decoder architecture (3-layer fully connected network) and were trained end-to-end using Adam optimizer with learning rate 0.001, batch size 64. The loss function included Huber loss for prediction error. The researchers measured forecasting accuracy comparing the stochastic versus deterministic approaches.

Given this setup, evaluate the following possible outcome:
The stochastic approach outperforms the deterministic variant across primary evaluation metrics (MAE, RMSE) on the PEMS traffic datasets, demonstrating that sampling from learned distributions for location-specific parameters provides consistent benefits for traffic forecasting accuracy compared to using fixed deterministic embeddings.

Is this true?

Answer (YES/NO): YES